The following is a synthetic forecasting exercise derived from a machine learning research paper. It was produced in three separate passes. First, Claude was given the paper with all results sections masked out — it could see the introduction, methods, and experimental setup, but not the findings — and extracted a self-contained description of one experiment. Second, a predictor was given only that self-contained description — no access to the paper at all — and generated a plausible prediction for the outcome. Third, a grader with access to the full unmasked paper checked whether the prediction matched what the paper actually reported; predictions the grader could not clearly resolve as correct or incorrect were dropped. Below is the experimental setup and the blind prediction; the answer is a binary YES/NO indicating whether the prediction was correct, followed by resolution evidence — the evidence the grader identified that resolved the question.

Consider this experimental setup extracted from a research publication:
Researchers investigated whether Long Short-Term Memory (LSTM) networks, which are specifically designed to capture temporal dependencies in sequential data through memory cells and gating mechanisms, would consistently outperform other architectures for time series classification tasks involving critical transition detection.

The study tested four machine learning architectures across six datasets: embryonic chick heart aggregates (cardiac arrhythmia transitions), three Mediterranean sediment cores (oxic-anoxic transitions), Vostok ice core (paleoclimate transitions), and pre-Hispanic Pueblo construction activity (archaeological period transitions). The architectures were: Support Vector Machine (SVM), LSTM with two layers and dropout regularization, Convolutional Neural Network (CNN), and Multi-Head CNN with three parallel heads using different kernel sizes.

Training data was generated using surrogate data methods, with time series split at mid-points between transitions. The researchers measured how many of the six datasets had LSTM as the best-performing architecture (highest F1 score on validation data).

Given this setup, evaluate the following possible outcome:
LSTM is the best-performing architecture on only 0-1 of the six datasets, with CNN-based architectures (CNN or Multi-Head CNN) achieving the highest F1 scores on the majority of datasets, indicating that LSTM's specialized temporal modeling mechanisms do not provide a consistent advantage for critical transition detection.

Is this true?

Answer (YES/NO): NO